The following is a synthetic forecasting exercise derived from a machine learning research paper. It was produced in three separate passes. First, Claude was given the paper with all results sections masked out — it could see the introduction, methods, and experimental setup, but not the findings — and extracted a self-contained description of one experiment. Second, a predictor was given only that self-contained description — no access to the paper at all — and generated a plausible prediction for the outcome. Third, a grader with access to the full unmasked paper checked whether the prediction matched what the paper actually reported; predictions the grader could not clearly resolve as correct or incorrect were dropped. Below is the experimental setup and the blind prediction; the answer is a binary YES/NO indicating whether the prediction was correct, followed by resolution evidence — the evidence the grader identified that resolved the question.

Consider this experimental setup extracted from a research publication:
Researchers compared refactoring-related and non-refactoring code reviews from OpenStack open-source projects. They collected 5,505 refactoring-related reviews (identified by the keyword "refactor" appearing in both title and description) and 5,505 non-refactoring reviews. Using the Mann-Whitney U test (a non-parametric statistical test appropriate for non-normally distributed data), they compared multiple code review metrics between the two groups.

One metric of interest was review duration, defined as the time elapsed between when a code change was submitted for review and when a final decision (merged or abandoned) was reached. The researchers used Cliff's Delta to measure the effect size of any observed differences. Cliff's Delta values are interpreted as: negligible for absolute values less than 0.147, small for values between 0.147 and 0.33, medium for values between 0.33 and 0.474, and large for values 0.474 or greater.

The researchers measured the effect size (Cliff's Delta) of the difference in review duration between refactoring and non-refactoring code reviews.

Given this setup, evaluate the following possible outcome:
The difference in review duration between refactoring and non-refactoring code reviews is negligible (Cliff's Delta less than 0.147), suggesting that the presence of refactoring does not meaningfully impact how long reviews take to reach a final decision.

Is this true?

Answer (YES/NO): NO